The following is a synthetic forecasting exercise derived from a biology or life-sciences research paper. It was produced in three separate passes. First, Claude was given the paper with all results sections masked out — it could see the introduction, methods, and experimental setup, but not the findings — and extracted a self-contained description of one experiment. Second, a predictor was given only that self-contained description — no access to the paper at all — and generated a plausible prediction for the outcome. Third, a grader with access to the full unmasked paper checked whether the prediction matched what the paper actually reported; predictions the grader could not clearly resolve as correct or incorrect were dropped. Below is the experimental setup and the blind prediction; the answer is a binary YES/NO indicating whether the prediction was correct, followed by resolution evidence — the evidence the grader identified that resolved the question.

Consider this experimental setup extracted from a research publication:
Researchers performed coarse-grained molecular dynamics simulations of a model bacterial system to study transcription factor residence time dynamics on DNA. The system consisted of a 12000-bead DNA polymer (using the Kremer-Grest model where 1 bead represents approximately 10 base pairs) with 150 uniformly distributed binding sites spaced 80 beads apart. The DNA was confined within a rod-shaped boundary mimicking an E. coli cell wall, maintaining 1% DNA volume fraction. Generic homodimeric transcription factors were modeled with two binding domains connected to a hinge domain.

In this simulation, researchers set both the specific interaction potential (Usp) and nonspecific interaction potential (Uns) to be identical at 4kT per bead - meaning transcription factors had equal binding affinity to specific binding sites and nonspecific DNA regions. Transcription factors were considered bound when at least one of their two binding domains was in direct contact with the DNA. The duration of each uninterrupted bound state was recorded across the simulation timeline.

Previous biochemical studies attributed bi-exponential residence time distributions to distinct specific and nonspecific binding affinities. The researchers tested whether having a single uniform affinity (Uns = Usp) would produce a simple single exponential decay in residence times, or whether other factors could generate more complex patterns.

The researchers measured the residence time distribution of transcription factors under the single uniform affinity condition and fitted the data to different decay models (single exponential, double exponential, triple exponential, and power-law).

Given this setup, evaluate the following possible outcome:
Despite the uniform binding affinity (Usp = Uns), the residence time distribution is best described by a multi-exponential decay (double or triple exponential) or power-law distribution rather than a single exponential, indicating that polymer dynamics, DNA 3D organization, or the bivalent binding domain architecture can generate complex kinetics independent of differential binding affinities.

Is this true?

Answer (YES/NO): YES